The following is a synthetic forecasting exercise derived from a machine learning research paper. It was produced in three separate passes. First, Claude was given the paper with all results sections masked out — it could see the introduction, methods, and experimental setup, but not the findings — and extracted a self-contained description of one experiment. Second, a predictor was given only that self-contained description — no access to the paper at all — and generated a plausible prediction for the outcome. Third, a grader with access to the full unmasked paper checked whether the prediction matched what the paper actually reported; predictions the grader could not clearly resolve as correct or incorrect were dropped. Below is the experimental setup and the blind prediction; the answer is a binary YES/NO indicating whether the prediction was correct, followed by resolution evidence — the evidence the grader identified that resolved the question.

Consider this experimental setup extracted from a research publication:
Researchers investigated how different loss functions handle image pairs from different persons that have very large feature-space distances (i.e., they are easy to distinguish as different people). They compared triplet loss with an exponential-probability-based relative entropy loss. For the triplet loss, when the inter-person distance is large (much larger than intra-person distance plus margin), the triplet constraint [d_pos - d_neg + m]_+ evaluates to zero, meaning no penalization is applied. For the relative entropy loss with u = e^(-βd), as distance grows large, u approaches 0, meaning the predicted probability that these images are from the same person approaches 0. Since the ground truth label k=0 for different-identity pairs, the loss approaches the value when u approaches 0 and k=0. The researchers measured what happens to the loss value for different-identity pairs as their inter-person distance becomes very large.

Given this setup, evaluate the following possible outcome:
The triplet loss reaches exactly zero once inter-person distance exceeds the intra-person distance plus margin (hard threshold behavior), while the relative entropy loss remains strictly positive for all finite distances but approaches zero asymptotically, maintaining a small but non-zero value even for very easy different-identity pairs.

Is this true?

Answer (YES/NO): YES